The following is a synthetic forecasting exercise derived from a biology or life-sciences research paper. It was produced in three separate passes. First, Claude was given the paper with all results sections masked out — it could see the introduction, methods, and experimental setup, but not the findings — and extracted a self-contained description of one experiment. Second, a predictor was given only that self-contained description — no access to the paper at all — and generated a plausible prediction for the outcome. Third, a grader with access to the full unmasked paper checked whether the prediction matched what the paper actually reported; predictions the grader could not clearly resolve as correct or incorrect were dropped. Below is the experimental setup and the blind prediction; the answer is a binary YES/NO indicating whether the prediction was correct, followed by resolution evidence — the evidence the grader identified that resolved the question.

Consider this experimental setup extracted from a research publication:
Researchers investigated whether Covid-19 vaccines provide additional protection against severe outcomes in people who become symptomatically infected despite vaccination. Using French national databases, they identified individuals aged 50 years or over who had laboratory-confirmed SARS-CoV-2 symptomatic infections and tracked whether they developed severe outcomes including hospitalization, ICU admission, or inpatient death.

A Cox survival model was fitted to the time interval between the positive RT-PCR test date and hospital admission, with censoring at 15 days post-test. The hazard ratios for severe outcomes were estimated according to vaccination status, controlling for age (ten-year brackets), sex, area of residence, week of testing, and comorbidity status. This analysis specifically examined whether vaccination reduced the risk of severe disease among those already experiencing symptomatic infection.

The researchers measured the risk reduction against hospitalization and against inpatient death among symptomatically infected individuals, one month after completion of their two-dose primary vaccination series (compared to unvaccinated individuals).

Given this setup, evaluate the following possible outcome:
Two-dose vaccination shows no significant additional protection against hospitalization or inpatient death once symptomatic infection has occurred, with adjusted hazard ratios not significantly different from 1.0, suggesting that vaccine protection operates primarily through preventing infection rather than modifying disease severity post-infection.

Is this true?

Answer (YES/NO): NO